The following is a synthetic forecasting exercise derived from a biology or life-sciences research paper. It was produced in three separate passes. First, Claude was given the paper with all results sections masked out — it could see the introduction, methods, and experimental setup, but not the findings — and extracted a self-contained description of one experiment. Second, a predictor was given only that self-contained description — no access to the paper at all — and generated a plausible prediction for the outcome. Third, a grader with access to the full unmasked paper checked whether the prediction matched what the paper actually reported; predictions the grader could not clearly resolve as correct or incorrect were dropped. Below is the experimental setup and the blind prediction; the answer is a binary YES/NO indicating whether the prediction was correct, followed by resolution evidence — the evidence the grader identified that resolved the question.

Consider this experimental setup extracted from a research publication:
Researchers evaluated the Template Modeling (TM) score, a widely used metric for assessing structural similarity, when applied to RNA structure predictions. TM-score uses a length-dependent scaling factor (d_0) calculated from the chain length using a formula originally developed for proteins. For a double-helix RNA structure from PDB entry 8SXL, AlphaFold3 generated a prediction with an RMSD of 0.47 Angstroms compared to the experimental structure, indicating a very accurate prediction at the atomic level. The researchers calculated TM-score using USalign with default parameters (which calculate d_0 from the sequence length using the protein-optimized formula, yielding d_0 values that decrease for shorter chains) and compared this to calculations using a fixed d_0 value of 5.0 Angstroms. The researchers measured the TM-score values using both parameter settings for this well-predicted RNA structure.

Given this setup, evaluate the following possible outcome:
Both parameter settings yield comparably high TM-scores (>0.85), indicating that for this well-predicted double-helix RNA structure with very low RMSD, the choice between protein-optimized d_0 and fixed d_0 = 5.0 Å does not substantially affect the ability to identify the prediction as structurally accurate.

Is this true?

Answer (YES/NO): NO